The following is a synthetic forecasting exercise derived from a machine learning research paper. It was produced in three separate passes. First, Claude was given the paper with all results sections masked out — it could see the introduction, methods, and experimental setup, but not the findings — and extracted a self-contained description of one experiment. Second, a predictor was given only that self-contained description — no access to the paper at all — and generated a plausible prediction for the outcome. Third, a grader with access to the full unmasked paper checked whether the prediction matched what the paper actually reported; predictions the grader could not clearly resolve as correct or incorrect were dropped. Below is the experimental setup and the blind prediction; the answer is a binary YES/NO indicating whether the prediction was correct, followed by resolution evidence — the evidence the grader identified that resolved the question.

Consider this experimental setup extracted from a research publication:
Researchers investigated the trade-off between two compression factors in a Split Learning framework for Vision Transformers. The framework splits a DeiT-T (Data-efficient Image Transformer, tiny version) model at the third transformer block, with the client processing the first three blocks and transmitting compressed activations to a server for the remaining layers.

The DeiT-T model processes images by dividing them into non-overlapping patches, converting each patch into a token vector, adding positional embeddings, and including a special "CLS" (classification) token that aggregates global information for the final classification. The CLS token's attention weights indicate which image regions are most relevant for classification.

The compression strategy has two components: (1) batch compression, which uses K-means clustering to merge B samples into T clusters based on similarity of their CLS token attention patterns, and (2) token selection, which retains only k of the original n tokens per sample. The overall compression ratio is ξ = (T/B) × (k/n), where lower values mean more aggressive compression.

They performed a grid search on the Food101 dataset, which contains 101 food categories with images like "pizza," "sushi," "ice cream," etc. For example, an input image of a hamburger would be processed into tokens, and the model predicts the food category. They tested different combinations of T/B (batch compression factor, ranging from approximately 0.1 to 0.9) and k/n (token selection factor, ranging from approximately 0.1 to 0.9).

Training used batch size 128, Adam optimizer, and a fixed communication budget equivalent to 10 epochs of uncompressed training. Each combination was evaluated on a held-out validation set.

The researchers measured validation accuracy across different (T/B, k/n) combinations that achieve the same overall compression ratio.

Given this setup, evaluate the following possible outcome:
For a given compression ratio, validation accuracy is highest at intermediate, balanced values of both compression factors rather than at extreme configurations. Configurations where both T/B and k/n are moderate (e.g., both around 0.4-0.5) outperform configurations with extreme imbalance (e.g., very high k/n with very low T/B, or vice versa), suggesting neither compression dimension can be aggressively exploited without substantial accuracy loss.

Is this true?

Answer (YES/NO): YES